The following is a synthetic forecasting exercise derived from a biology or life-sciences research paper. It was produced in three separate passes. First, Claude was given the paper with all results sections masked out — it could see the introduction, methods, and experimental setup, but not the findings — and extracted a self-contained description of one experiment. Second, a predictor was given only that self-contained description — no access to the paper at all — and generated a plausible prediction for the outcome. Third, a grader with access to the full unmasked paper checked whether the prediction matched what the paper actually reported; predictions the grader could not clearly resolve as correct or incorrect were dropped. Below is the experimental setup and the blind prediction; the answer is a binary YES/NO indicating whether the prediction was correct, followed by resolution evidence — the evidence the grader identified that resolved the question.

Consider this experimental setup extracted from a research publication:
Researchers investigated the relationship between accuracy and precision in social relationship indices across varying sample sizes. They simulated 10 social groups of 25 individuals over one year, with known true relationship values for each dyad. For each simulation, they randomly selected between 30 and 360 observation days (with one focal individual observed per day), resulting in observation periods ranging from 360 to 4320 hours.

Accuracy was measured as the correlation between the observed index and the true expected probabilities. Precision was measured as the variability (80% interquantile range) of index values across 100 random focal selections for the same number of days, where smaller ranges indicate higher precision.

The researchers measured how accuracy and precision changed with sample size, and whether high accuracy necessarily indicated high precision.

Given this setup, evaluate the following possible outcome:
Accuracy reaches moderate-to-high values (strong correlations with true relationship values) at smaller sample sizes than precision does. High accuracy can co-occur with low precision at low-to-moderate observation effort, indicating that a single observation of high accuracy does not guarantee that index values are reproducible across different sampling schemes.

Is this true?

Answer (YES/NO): YES